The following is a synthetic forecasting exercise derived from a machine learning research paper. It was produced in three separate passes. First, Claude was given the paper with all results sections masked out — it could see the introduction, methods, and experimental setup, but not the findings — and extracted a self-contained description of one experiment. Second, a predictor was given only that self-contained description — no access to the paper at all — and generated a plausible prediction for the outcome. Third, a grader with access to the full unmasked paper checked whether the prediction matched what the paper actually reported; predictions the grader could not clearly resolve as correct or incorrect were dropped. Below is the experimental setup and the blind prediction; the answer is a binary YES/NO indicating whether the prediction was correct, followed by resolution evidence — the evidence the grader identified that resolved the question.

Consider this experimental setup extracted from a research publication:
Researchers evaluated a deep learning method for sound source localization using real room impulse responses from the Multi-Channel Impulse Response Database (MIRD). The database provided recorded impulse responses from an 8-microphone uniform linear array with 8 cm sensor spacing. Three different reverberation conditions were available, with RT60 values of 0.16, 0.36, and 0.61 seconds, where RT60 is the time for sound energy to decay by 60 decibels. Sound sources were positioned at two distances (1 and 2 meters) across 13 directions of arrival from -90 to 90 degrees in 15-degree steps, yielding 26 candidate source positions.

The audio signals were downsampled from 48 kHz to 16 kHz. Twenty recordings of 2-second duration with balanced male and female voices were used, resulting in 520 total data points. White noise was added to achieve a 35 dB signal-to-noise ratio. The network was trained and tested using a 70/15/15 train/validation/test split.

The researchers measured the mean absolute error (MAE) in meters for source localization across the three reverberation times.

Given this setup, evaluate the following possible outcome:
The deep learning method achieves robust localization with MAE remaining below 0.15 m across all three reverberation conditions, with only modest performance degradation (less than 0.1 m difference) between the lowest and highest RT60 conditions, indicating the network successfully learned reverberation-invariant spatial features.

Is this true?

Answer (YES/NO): NO